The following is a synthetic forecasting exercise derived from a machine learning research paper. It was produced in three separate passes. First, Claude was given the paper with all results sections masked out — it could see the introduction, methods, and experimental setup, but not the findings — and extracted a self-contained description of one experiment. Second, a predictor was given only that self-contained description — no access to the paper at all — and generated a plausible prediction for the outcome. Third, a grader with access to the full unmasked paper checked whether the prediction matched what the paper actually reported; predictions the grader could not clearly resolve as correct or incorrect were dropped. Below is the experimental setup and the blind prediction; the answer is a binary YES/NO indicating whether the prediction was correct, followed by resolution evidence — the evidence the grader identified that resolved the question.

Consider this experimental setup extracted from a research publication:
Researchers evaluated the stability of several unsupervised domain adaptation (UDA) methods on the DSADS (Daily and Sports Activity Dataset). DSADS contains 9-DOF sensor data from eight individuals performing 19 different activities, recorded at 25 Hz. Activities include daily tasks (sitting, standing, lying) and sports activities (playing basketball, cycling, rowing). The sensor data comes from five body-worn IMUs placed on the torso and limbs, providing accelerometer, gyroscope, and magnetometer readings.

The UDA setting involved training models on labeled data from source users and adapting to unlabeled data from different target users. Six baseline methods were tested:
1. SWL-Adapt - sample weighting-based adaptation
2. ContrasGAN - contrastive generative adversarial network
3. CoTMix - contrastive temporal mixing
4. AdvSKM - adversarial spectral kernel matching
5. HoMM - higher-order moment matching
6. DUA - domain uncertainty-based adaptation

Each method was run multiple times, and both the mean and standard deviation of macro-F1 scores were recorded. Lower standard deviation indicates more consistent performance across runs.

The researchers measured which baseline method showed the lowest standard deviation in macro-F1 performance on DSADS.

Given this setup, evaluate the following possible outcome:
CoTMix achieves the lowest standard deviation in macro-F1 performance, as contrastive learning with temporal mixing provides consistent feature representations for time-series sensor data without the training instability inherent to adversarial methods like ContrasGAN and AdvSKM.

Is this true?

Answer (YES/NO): NO